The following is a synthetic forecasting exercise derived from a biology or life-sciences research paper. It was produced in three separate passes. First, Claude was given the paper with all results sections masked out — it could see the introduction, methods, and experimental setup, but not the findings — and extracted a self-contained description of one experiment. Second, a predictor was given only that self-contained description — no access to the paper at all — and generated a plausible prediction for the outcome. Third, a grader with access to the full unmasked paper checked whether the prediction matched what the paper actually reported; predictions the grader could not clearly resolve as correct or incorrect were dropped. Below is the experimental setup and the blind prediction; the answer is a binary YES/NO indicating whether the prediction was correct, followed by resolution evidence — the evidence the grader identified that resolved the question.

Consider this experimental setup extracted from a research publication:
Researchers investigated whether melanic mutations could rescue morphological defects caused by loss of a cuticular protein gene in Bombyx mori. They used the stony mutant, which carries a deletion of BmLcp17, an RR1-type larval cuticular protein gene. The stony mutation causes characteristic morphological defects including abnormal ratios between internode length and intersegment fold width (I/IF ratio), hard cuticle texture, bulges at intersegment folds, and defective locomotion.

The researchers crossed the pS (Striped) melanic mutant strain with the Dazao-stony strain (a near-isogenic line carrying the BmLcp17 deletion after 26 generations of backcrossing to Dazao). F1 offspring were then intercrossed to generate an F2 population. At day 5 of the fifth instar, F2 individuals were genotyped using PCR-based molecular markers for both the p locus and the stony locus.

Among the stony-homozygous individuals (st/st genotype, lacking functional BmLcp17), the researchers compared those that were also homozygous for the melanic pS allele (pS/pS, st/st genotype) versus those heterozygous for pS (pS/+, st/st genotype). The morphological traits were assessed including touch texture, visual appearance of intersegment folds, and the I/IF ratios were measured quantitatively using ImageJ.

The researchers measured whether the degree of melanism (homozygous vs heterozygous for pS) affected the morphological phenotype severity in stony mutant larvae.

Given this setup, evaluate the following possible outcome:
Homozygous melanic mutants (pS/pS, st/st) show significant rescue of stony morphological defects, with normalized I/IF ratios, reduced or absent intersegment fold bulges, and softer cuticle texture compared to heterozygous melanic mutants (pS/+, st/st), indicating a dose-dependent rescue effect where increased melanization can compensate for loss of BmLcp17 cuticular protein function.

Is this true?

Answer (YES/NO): YES